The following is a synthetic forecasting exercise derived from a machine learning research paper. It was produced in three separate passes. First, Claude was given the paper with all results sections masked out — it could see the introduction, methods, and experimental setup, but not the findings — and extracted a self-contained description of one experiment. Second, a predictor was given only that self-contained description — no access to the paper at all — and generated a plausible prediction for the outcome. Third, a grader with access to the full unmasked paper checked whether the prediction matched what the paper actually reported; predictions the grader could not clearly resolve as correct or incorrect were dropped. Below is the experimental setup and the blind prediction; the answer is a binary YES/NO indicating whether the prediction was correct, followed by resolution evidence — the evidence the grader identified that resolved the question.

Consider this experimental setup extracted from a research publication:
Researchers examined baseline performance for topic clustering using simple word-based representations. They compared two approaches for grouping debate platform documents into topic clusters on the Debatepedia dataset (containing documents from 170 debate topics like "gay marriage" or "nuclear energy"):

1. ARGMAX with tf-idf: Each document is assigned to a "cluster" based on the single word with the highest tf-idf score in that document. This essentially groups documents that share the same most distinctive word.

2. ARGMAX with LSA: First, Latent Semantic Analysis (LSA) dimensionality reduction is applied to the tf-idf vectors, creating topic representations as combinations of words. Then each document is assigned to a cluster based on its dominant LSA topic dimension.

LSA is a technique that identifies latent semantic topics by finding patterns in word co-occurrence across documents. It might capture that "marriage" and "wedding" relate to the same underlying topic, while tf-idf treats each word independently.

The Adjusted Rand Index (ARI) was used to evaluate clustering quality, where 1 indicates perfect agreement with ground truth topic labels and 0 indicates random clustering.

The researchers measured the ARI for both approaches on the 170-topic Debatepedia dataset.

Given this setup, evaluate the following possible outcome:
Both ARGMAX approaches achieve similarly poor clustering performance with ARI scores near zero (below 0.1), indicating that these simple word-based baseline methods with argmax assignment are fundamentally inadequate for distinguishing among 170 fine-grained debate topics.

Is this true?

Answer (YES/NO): NO